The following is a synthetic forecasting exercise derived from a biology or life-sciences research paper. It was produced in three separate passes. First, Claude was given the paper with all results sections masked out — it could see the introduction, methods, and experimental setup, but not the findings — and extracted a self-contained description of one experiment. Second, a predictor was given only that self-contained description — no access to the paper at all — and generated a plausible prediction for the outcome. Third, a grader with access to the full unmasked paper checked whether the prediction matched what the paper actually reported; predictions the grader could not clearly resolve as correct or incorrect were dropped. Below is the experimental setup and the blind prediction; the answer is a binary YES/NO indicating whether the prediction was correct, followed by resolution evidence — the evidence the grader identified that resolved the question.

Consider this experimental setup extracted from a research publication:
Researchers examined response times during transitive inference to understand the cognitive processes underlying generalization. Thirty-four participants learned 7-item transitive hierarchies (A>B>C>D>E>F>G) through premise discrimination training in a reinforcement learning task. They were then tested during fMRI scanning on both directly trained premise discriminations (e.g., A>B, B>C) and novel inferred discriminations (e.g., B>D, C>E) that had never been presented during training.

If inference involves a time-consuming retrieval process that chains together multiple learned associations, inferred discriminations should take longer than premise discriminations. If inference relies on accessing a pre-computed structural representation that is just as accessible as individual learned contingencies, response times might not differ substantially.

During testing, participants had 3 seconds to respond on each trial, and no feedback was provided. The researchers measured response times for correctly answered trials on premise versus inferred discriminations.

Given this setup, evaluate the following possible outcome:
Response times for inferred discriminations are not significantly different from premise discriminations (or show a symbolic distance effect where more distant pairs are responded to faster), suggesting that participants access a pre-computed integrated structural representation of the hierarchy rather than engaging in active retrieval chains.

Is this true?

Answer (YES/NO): NO